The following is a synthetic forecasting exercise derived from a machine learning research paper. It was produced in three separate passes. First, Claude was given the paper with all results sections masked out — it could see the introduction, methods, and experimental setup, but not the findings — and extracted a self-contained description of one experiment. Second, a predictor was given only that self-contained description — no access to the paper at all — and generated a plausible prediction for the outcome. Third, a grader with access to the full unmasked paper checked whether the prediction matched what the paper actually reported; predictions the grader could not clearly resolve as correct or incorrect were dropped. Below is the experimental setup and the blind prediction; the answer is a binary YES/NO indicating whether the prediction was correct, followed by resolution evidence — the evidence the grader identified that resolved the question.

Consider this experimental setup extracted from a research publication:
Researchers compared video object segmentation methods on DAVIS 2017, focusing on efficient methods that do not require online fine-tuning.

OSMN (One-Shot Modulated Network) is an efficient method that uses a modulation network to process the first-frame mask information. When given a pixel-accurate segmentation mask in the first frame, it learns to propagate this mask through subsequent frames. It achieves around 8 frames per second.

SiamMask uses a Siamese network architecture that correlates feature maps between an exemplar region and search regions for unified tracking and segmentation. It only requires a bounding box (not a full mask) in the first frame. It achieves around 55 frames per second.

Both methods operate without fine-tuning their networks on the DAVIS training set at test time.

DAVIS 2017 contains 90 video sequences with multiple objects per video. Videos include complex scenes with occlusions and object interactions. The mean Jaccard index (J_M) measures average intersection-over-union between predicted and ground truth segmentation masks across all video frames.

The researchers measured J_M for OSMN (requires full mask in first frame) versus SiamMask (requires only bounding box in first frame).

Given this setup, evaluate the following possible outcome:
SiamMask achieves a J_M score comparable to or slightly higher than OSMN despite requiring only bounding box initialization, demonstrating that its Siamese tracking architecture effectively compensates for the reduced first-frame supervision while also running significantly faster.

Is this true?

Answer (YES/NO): YES